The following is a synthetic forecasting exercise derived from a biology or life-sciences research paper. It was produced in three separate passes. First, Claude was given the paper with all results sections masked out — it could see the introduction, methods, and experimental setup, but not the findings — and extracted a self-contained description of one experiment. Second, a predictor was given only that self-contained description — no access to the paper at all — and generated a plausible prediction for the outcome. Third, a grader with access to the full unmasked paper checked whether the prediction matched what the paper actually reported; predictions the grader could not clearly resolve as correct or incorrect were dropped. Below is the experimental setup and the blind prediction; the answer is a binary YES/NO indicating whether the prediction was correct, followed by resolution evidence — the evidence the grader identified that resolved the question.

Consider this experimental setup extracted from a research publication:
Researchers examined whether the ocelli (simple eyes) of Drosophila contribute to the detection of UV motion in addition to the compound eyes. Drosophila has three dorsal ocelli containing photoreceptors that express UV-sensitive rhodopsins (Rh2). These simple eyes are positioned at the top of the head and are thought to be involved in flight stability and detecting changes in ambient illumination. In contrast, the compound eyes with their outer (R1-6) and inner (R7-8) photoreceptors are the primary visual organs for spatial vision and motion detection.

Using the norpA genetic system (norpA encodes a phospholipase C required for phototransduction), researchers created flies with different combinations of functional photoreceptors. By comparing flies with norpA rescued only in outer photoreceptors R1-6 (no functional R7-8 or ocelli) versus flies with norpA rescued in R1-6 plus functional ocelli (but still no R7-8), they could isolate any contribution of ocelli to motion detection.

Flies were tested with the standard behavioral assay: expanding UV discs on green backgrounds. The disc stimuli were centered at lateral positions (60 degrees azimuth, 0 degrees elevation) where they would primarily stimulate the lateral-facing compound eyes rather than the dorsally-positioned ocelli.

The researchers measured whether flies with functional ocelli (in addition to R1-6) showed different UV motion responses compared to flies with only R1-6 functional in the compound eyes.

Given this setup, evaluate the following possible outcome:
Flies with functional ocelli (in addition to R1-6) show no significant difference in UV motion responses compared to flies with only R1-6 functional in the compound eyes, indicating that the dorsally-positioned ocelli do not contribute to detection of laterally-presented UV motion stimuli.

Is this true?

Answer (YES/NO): YES